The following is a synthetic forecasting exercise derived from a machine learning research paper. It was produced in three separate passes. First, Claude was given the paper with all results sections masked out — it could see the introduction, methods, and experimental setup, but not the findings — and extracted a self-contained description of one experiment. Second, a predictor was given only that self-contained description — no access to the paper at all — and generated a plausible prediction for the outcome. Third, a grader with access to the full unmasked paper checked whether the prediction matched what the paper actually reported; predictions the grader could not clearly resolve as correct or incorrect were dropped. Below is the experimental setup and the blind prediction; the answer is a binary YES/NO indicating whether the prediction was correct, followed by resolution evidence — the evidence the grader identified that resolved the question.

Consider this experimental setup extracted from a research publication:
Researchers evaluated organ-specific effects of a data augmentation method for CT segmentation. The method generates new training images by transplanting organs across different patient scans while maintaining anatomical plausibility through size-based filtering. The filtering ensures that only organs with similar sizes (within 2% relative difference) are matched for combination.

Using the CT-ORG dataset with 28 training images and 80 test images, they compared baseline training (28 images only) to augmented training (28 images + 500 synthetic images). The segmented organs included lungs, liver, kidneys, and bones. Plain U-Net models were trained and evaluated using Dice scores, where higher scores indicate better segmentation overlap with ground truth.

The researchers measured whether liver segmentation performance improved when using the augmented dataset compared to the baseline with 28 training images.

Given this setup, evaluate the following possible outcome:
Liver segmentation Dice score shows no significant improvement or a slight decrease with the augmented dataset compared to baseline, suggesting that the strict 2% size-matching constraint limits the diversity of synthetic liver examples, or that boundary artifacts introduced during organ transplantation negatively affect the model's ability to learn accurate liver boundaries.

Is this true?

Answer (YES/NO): YES